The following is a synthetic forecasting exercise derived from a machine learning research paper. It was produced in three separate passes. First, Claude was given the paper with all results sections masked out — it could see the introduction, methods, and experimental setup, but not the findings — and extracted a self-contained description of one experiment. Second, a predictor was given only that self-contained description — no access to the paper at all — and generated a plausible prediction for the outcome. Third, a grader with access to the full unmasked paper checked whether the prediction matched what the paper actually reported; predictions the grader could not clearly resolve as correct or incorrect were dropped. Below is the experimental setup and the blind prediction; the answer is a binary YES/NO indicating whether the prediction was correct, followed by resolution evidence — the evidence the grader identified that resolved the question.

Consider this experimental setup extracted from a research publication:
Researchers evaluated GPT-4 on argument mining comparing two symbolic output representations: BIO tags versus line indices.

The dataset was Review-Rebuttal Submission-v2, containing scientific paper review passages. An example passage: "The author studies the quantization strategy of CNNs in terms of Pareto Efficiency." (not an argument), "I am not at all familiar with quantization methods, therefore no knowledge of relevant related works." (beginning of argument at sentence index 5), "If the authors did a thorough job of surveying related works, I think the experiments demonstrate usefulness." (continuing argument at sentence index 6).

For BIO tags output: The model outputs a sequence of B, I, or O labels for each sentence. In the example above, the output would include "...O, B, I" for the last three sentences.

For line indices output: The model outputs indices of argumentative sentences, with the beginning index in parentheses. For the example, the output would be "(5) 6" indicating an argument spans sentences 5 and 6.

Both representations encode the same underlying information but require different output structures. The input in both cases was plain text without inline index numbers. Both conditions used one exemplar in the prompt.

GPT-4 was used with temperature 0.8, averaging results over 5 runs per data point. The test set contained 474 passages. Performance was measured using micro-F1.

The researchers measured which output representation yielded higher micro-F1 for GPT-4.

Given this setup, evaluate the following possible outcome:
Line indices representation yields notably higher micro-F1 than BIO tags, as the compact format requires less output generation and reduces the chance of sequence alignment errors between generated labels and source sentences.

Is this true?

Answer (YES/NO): NO